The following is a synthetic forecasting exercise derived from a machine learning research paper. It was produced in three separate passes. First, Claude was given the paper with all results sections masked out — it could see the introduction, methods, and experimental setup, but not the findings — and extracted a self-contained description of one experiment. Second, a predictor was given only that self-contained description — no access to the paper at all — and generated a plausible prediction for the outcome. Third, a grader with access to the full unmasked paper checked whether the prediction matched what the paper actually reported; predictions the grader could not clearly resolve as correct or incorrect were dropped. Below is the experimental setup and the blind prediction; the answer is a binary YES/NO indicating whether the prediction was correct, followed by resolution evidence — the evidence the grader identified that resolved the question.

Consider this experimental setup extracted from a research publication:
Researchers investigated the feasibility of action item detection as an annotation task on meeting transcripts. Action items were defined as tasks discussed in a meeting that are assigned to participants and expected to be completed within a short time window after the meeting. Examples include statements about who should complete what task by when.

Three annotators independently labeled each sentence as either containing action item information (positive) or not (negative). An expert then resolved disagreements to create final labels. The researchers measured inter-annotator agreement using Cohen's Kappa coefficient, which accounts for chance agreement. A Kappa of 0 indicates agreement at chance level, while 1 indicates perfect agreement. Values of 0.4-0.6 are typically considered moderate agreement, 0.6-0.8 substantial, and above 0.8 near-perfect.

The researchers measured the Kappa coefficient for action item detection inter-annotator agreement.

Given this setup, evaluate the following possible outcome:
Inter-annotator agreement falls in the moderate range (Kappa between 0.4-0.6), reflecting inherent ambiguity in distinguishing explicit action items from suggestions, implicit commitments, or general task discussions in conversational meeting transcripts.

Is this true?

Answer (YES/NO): YES